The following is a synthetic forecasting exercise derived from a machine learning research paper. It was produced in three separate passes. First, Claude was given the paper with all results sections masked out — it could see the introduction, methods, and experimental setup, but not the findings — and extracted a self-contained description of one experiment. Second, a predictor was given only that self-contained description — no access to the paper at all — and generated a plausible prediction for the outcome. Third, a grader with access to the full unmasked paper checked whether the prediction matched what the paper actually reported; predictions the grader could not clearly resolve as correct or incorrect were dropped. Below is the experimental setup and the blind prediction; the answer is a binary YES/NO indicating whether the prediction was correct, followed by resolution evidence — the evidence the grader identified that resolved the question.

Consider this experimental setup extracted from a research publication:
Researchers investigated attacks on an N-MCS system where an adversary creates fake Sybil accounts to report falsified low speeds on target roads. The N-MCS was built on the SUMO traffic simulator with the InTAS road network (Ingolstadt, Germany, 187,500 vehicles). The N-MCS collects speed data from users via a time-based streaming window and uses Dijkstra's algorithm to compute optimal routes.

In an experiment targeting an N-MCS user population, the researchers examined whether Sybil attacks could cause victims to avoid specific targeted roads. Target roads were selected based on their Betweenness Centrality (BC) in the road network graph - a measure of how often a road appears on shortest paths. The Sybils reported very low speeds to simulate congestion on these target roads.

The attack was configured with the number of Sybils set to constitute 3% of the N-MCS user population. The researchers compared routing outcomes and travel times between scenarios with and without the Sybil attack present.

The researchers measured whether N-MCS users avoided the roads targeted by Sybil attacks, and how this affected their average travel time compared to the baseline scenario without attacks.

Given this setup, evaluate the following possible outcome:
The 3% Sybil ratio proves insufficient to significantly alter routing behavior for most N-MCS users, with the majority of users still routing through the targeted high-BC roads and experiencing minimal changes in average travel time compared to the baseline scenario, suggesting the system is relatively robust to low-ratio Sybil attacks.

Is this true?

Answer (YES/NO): NO